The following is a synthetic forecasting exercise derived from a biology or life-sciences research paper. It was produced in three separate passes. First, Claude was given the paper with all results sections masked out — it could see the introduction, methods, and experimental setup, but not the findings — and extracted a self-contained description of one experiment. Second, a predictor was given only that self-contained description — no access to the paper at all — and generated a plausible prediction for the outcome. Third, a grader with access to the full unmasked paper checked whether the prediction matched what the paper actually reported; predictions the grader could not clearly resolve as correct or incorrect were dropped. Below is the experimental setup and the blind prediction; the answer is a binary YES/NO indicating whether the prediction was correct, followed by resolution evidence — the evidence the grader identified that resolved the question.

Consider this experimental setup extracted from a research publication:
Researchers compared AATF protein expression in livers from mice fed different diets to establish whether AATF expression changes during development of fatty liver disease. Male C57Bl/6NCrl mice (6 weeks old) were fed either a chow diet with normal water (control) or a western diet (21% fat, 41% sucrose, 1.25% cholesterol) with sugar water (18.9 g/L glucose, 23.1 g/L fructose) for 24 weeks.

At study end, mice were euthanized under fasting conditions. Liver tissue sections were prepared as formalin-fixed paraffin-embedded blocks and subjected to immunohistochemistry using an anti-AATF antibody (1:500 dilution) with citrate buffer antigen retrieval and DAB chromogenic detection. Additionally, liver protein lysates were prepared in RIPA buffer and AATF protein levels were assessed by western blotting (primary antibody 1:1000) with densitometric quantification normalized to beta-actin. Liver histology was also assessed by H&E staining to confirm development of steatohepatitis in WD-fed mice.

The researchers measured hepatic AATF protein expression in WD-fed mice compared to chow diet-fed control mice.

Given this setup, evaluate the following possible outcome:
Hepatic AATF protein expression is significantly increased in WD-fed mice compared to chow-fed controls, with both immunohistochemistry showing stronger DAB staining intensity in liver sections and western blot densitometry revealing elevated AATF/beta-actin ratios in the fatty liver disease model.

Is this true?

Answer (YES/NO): YES